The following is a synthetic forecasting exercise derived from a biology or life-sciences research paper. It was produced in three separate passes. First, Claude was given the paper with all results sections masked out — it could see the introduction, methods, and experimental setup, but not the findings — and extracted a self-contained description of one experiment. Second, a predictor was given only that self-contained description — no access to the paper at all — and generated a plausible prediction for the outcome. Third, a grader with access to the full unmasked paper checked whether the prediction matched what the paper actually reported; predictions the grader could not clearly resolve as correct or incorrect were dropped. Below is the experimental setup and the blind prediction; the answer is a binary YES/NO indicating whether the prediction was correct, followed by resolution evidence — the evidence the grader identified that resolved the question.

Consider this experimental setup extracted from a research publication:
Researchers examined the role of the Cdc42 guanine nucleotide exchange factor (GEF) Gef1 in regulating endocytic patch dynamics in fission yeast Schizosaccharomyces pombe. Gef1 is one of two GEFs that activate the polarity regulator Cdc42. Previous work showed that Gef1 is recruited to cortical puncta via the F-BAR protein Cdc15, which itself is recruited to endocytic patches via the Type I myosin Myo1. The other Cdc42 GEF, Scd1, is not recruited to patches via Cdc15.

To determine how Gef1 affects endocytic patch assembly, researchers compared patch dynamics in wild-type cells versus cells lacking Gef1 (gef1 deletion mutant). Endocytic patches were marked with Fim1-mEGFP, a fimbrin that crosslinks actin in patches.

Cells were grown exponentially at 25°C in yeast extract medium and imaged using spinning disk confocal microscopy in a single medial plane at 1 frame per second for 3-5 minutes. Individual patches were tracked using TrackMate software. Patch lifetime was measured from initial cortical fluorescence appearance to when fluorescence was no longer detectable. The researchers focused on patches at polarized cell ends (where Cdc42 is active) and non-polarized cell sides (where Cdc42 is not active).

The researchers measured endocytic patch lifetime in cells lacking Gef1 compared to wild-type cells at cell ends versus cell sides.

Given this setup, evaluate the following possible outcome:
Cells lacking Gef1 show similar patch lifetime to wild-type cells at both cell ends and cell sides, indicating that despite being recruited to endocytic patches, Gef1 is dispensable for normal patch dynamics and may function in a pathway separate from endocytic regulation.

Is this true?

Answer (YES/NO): NO